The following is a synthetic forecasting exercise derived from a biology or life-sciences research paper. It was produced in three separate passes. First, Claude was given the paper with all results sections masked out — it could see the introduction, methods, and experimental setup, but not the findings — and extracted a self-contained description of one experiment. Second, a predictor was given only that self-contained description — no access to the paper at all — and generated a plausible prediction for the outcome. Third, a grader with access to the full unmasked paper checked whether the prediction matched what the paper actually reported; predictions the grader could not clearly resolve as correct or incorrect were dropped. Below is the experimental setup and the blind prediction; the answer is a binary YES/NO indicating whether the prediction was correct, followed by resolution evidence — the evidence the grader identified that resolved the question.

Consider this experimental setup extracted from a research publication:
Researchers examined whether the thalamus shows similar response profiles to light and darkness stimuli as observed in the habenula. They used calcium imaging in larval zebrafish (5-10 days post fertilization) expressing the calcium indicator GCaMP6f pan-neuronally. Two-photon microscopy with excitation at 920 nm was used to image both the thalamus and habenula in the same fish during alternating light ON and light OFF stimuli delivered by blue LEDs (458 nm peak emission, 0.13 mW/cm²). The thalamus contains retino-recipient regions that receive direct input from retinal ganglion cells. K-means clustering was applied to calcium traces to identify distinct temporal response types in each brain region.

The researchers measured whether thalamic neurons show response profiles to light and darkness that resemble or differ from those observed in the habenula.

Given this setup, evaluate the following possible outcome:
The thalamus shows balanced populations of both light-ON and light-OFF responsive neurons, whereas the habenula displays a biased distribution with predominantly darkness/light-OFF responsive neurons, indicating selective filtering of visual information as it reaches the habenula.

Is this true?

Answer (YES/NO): NO